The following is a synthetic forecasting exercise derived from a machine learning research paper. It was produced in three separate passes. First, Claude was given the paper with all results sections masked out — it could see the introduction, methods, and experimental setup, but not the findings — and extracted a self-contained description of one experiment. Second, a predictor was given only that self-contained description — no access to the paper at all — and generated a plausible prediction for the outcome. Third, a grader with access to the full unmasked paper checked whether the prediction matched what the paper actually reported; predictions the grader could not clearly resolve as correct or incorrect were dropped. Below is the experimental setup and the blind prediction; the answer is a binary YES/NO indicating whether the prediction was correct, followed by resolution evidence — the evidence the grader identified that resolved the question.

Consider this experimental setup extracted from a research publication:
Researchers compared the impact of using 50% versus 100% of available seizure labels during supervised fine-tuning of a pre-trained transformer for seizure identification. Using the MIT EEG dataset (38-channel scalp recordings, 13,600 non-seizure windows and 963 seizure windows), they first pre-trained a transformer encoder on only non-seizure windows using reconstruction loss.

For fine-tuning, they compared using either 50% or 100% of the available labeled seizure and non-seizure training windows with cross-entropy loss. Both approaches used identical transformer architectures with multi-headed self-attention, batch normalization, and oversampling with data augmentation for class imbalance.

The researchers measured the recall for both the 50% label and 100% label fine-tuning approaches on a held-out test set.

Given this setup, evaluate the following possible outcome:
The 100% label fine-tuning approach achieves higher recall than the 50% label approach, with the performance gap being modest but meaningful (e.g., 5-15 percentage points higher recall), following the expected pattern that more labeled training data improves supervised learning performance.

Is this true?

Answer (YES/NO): NO